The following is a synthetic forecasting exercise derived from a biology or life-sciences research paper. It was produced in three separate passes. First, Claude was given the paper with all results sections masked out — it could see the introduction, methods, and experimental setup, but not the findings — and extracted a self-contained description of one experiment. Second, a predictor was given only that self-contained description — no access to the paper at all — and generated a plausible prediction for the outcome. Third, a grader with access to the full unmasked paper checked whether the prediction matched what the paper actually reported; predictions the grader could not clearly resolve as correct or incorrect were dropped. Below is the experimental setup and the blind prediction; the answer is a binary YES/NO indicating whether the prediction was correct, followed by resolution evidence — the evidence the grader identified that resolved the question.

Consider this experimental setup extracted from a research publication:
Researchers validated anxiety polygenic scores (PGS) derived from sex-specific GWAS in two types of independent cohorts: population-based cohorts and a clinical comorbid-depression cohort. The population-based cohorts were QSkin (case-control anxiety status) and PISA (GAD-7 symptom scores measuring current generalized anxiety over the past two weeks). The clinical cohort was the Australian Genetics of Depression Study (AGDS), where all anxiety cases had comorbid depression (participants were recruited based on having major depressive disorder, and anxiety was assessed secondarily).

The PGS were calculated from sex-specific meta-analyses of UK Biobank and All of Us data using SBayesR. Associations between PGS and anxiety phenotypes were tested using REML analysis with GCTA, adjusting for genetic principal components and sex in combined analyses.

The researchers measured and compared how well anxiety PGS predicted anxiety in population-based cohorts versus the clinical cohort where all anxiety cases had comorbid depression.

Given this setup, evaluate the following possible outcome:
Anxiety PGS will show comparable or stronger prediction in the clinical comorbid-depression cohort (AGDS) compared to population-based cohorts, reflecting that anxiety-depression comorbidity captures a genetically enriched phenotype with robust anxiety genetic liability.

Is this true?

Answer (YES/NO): YES